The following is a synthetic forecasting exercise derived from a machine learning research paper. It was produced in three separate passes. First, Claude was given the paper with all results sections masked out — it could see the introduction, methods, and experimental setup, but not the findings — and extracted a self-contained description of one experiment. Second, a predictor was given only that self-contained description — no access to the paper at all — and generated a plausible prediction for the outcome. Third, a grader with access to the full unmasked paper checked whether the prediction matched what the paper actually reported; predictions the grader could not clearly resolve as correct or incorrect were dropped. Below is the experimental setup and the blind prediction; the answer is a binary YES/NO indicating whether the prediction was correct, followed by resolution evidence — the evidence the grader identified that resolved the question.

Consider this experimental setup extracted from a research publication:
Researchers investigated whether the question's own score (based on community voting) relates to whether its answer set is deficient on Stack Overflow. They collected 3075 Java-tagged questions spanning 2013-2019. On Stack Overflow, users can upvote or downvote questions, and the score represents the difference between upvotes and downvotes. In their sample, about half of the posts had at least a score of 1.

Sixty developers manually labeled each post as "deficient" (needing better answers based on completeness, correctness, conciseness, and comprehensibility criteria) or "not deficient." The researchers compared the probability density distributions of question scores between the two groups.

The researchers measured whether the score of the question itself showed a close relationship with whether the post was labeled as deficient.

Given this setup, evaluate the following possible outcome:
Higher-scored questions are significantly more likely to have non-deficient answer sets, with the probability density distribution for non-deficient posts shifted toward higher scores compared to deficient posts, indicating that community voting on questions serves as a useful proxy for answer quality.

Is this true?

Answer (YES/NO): NO